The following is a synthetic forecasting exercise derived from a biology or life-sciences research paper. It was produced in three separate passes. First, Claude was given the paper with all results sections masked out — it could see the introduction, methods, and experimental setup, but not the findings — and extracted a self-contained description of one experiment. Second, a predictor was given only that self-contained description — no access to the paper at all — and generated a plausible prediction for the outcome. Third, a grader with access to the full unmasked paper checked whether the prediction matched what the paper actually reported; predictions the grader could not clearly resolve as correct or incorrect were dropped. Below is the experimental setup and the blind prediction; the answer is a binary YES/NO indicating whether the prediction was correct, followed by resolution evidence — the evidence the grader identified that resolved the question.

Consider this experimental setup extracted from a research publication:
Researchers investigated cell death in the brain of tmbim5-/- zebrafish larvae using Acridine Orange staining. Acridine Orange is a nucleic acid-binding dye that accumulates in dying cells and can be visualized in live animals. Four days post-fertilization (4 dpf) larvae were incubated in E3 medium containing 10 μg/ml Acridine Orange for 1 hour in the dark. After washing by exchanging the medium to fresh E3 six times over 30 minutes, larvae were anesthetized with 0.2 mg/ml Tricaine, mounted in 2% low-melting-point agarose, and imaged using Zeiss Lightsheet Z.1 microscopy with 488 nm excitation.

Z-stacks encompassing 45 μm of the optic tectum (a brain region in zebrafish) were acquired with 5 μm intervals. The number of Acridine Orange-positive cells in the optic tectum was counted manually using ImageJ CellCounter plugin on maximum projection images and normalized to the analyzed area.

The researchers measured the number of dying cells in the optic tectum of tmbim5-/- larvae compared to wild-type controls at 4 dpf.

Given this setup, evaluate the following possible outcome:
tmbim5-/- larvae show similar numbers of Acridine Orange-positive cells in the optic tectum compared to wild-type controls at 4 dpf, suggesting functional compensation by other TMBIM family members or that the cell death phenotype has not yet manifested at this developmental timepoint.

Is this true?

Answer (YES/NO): NO